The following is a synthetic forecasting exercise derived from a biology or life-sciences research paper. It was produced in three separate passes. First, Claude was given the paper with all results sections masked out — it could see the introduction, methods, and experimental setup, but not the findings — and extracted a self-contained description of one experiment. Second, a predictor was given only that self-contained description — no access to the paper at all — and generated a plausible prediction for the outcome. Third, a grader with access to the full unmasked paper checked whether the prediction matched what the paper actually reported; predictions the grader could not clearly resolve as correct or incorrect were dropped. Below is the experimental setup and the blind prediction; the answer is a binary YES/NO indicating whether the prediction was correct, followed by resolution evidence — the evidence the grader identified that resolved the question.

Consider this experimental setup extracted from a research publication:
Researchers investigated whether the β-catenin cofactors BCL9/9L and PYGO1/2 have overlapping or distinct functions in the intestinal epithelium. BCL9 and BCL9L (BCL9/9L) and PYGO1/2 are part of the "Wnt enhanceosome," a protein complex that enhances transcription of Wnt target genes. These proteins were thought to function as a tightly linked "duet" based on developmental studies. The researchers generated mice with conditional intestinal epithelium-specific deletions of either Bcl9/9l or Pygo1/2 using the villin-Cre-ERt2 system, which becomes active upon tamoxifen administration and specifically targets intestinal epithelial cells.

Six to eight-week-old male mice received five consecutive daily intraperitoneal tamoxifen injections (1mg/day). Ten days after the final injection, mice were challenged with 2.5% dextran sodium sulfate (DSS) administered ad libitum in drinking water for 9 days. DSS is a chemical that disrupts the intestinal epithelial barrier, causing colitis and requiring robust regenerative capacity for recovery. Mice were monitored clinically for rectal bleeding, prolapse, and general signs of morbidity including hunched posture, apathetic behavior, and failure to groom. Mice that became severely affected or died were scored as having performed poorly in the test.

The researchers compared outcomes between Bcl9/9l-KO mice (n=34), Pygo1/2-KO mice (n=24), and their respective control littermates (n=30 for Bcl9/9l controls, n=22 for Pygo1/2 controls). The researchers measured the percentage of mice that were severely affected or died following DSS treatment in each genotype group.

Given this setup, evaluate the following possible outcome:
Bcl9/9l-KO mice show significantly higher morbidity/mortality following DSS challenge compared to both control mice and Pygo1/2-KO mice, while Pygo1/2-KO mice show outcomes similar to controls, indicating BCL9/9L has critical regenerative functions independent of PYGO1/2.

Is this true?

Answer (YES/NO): YES